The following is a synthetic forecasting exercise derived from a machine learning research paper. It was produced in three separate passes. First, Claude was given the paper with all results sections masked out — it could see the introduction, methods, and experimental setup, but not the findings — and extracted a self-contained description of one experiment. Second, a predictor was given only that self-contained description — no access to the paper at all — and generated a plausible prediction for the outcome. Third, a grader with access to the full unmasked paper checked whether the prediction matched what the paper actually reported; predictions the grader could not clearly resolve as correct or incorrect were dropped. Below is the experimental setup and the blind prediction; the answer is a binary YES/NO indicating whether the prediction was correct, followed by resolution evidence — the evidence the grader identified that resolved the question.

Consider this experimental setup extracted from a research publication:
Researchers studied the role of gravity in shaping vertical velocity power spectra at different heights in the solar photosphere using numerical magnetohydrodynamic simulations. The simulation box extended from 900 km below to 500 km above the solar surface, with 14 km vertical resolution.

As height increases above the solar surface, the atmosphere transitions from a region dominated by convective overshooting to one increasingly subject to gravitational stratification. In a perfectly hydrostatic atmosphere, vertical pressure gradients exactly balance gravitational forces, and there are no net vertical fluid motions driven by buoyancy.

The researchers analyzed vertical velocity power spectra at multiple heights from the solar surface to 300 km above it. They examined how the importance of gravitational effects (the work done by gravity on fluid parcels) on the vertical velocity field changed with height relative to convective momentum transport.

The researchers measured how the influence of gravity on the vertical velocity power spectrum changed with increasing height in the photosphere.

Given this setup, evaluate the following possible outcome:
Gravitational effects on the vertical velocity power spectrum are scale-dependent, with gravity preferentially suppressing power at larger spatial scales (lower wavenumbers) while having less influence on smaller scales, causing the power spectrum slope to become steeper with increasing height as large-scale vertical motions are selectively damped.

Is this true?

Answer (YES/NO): NO